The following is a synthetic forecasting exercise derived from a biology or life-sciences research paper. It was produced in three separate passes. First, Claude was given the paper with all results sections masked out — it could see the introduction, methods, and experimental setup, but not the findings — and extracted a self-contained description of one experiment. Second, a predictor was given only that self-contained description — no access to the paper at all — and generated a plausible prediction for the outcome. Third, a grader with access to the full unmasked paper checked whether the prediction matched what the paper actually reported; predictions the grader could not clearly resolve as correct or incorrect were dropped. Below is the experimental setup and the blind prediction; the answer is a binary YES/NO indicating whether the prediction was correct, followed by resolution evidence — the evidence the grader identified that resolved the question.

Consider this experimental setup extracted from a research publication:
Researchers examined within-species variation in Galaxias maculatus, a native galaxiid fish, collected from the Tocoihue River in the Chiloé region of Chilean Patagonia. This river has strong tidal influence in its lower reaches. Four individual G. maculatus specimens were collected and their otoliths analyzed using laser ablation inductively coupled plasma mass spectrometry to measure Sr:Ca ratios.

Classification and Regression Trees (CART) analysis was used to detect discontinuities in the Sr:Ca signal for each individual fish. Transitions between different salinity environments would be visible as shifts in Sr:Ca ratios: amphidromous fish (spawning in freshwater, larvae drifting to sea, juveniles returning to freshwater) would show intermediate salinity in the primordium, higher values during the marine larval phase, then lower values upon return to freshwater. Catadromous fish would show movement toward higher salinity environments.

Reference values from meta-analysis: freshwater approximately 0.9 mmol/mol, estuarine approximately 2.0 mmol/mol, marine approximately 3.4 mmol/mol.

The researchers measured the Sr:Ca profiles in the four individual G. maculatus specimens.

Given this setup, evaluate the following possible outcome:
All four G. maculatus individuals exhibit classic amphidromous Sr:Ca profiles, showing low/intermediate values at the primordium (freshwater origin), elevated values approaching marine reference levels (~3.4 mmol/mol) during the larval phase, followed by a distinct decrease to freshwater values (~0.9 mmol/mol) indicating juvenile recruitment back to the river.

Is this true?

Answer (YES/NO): NO